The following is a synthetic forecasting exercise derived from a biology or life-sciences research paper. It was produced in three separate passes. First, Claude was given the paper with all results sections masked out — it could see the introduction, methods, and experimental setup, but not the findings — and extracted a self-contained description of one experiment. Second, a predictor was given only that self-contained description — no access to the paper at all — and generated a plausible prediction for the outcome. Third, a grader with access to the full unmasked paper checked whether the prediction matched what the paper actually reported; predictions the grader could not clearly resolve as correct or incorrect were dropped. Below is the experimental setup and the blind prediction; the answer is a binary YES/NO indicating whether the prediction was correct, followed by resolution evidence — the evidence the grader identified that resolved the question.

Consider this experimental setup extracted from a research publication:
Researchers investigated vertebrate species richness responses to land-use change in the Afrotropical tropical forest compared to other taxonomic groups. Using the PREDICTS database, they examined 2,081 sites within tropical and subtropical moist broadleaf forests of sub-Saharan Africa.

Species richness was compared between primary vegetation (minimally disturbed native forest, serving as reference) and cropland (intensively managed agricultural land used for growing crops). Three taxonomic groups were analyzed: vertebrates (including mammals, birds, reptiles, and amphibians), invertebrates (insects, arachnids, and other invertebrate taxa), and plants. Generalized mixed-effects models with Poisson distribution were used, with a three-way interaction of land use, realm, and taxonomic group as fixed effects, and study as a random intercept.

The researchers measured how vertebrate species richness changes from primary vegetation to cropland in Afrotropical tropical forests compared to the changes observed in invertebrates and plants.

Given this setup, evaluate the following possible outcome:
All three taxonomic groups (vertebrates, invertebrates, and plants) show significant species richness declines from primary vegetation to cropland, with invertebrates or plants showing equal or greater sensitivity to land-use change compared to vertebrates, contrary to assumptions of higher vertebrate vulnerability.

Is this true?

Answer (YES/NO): NO